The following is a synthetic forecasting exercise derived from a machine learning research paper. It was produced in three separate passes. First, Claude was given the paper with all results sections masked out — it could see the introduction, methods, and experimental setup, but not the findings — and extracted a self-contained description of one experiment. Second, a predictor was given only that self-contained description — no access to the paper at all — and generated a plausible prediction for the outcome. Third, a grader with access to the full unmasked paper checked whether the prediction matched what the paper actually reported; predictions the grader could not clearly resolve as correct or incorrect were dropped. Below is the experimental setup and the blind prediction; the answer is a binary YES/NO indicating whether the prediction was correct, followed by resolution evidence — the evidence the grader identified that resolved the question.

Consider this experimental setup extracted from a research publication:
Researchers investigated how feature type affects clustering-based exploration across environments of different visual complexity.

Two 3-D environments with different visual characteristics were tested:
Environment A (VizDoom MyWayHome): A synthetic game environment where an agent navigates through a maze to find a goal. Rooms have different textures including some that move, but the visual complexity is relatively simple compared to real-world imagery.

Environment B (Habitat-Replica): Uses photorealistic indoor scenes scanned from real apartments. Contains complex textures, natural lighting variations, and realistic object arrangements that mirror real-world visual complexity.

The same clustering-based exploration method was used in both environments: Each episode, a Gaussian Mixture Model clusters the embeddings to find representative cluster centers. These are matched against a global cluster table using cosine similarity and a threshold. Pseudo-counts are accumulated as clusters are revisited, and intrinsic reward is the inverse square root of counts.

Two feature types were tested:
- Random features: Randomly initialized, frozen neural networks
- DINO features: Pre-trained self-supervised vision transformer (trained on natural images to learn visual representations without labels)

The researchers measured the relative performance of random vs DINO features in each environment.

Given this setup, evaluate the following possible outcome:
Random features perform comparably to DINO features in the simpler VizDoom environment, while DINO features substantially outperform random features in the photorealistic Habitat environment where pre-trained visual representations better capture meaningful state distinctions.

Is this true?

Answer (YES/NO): YES